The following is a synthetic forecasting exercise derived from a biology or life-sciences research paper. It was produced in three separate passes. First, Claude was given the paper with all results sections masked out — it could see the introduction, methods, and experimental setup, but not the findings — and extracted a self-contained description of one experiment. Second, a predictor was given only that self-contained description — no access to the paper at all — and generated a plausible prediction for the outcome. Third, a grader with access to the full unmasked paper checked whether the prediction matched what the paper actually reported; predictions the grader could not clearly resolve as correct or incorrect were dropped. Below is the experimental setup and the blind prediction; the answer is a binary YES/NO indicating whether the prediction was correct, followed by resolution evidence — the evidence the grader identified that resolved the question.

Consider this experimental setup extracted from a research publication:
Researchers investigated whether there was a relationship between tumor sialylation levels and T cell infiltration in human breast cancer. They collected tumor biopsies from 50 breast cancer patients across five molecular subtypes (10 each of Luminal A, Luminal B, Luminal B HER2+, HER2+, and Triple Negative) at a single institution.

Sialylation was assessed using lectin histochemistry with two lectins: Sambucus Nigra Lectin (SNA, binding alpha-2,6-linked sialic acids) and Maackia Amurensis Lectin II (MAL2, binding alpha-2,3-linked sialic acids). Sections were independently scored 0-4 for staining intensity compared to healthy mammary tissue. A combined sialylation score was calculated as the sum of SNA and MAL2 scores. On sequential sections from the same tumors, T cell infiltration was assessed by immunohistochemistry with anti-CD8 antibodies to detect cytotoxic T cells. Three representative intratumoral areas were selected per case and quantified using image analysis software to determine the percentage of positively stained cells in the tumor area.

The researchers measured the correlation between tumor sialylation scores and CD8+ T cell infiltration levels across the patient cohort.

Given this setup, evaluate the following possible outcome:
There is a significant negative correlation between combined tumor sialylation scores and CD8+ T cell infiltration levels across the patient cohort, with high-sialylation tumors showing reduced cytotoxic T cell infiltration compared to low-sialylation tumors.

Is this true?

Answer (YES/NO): YES